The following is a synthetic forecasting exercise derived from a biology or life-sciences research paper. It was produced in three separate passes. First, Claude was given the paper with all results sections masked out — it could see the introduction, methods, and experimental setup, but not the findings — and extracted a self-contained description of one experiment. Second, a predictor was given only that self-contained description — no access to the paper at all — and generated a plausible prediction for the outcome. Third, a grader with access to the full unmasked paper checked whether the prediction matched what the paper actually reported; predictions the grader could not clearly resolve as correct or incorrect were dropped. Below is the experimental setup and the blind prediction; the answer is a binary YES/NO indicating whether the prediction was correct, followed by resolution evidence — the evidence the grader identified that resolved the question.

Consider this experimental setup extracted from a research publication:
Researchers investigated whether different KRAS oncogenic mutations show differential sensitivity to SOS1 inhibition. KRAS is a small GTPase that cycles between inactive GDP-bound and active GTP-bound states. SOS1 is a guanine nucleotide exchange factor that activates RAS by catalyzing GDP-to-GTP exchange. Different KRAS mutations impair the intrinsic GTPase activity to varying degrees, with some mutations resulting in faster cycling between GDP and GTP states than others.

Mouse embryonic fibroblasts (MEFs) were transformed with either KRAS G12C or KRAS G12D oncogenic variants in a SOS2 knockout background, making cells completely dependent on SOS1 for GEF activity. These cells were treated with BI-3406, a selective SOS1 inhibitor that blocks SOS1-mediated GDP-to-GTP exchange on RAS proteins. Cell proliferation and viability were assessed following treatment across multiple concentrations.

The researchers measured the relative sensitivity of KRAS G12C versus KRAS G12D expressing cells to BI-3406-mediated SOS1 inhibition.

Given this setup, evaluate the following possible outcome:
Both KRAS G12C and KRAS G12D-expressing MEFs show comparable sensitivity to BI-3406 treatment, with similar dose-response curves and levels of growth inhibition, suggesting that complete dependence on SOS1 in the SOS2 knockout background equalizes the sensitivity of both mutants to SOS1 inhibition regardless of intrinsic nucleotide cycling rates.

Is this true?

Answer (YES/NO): NO